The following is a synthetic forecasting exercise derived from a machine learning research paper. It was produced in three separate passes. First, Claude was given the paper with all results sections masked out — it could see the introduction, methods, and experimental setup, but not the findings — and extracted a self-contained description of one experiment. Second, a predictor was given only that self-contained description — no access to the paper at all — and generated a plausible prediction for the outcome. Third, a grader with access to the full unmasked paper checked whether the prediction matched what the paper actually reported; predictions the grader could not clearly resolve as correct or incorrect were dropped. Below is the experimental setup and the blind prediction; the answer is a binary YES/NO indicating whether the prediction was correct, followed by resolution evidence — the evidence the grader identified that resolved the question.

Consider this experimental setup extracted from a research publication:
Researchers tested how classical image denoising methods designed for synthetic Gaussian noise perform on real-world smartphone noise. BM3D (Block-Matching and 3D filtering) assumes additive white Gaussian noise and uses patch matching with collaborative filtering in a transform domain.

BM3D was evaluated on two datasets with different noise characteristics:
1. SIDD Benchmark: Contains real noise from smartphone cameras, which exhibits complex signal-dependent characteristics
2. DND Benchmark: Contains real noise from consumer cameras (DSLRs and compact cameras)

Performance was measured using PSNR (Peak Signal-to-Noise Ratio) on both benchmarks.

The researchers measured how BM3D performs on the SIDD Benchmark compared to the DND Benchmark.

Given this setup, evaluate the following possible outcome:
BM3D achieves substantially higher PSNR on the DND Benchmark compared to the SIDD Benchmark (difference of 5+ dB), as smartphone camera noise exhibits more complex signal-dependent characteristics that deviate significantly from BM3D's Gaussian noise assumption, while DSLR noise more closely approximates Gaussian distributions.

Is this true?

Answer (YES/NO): YES